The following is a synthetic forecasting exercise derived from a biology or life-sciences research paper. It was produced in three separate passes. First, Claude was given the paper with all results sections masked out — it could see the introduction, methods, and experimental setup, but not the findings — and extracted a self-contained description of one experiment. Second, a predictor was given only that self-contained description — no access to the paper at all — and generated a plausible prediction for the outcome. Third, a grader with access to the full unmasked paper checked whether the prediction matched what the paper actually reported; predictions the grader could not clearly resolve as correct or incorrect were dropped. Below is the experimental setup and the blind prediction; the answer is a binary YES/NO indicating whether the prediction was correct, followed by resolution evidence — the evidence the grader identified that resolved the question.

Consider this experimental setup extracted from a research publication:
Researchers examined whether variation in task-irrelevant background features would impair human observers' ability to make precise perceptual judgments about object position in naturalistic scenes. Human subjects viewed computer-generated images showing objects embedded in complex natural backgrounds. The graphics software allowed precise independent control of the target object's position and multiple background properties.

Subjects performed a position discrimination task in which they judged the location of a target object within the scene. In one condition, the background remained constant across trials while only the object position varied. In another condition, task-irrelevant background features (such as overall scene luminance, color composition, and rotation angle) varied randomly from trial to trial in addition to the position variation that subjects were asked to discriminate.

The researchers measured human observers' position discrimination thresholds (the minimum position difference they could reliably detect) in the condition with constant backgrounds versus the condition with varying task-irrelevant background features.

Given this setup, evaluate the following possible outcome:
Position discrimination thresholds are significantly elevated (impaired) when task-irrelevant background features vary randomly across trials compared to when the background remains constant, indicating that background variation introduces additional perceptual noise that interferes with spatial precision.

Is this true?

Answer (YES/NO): NO